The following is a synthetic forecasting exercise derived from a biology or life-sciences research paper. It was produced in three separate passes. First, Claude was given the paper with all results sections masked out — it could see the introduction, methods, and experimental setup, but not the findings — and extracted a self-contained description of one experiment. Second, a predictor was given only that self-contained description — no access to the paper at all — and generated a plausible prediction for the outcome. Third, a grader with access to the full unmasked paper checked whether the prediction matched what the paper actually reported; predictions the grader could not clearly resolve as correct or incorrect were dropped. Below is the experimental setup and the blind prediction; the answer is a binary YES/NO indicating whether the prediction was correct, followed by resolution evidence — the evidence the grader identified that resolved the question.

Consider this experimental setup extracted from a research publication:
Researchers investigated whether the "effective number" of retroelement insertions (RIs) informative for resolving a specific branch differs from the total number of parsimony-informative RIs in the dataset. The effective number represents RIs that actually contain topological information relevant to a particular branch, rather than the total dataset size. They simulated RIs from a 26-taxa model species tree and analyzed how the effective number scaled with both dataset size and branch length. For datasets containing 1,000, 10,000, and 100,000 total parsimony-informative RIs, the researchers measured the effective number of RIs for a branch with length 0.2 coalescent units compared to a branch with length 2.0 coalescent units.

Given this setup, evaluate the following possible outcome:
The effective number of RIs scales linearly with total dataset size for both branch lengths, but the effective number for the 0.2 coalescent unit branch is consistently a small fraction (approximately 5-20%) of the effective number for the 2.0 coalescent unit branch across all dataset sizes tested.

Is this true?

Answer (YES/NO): NO